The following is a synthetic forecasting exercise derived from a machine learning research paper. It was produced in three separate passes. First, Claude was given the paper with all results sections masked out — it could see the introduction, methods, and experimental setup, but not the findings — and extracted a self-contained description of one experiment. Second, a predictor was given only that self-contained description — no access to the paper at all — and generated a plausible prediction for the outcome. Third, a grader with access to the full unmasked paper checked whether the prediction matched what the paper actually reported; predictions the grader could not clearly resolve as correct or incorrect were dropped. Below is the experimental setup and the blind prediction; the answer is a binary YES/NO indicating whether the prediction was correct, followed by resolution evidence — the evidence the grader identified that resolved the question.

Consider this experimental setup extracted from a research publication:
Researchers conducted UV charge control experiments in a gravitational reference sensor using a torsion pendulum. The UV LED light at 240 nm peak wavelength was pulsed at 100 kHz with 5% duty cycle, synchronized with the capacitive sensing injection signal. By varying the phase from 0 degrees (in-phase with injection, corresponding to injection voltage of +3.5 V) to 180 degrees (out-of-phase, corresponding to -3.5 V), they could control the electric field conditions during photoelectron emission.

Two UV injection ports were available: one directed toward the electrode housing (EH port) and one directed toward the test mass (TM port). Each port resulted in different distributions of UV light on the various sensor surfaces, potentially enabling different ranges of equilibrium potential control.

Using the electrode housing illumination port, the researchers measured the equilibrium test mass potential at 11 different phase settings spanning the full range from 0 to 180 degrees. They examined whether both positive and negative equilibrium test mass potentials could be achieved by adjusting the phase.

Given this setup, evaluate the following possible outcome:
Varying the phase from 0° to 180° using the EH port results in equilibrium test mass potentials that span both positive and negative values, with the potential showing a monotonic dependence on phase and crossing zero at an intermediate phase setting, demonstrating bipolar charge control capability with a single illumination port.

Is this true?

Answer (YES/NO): NO